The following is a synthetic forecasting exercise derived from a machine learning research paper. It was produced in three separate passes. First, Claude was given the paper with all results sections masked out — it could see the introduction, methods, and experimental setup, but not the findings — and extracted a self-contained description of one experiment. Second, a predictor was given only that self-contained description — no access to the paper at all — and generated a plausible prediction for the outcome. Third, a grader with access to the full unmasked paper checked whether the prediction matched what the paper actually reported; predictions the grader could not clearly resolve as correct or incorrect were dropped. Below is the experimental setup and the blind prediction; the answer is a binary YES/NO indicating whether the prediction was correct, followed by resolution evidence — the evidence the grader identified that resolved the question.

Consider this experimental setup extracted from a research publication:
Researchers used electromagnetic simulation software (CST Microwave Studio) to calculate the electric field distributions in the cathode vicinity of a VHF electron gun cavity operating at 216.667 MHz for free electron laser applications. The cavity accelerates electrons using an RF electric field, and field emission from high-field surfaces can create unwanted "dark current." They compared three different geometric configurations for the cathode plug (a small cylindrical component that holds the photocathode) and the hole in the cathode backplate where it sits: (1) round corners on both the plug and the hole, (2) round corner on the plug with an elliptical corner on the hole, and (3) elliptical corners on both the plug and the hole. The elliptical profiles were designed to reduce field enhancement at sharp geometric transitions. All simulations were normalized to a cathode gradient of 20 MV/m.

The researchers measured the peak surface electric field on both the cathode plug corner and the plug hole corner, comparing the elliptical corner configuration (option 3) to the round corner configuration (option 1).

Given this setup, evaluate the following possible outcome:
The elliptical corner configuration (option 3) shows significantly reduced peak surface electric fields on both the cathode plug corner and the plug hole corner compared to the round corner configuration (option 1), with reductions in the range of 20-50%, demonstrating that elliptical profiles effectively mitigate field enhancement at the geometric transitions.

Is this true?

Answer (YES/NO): NO